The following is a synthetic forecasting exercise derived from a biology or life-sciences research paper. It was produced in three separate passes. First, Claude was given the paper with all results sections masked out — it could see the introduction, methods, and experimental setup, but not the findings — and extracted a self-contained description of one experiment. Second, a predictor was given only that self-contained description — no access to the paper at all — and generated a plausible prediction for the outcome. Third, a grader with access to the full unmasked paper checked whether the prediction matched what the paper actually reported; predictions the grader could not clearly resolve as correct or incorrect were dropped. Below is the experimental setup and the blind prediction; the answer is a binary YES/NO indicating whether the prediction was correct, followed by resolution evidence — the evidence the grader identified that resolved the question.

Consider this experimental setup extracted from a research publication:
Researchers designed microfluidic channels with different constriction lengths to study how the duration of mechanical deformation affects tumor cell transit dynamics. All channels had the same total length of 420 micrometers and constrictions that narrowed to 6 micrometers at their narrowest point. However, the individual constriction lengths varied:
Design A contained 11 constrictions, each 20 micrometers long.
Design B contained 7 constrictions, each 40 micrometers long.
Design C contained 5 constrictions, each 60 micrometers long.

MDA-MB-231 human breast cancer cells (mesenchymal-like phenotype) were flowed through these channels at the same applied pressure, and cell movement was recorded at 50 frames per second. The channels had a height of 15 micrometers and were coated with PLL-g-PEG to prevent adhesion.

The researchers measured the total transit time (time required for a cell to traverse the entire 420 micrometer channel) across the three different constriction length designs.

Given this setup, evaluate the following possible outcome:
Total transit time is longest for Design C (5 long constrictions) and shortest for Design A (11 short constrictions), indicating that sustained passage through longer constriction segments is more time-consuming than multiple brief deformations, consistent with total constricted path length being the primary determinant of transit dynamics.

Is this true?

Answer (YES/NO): YES